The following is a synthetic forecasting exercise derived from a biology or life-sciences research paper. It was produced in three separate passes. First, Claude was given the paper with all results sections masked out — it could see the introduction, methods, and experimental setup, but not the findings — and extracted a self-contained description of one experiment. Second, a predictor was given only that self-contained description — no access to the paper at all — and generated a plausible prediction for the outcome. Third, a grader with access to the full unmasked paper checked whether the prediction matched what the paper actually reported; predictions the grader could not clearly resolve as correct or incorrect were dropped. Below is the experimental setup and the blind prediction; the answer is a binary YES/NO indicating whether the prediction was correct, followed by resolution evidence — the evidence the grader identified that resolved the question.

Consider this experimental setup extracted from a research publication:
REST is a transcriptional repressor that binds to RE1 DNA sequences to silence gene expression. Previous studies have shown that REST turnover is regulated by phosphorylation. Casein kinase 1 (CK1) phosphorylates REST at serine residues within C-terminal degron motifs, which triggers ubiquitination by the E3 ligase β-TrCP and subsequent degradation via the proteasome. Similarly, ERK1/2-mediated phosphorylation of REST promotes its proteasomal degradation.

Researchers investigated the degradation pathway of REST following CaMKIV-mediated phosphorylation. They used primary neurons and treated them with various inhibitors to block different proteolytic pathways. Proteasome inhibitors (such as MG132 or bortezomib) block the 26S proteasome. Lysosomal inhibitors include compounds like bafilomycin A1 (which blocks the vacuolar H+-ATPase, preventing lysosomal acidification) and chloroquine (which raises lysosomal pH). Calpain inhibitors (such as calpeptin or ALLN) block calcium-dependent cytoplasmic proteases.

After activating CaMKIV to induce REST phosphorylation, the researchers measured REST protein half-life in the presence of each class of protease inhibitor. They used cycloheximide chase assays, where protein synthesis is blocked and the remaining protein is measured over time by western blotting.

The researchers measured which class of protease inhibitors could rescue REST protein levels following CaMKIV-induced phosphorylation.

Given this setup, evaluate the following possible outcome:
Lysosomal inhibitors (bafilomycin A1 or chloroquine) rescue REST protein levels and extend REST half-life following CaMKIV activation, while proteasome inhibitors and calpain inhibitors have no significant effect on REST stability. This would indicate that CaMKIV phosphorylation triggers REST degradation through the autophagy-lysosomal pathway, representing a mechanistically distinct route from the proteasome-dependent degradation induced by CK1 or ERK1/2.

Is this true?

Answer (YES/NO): NO